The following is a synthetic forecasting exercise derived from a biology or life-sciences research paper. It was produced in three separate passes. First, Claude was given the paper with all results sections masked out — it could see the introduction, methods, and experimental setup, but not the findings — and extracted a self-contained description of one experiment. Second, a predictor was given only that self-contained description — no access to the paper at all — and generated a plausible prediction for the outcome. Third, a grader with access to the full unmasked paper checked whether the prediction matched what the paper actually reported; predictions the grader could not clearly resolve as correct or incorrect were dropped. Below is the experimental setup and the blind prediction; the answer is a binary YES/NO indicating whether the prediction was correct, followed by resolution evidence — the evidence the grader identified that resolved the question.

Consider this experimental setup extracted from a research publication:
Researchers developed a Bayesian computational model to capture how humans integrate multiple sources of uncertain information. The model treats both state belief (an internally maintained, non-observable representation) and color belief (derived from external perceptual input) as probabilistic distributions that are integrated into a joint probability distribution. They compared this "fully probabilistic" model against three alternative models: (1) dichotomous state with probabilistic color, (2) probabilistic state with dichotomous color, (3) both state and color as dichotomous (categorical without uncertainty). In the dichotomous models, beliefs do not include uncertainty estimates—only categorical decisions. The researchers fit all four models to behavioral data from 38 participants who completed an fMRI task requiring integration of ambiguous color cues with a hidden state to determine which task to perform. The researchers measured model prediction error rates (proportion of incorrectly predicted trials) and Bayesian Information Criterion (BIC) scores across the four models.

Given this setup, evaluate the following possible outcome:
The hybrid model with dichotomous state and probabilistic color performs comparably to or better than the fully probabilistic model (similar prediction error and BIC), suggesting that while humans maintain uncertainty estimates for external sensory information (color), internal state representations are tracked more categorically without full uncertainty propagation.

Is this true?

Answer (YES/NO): NO